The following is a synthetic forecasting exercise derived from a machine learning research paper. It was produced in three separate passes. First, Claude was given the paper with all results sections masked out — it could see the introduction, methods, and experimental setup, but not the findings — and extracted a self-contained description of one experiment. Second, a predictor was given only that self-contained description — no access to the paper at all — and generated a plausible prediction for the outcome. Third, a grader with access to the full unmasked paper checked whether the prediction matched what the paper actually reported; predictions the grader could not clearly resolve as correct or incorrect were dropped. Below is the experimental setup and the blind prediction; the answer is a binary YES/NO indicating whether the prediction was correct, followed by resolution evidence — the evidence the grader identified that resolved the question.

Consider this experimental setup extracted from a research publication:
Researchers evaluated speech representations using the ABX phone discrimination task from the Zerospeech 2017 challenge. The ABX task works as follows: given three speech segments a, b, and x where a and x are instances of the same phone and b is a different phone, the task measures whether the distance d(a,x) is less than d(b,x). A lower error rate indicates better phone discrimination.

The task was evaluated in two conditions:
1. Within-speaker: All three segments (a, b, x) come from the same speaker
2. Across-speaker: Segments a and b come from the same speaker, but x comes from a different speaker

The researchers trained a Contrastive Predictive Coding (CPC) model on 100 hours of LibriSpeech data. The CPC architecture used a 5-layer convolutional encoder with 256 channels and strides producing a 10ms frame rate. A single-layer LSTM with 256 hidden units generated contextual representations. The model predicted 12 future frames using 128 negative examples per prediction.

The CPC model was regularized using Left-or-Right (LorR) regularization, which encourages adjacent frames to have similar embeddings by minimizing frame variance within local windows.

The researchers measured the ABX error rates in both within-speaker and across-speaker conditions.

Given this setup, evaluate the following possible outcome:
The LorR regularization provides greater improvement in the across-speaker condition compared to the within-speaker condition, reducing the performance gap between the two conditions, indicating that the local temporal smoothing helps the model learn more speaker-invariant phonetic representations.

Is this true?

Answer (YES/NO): NO